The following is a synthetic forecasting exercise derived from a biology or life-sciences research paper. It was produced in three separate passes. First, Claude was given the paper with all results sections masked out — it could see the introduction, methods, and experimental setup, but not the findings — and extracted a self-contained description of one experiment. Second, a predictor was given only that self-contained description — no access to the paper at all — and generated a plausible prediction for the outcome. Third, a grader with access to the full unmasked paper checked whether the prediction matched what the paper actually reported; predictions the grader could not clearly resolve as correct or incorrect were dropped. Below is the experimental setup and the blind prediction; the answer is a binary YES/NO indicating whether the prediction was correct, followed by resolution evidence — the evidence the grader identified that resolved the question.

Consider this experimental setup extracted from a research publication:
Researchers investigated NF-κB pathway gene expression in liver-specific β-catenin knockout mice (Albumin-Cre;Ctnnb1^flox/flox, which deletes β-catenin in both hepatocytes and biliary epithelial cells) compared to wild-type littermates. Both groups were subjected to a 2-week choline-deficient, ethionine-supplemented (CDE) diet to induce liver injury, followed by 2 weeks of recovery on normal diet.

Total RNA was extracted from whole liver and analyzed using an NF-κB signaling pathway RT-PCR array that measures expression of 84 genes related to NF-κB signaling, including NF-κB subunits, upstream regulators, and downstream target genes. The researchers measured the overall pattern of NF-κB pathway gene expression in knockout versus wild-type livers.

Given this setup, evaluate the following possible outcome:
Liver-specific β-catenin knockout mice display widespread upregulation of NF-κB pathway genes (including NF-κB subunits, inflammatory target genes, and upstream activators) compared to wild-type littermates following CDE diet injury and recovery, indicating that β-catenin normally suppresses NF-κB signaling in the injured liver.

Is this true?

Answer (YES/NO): YES